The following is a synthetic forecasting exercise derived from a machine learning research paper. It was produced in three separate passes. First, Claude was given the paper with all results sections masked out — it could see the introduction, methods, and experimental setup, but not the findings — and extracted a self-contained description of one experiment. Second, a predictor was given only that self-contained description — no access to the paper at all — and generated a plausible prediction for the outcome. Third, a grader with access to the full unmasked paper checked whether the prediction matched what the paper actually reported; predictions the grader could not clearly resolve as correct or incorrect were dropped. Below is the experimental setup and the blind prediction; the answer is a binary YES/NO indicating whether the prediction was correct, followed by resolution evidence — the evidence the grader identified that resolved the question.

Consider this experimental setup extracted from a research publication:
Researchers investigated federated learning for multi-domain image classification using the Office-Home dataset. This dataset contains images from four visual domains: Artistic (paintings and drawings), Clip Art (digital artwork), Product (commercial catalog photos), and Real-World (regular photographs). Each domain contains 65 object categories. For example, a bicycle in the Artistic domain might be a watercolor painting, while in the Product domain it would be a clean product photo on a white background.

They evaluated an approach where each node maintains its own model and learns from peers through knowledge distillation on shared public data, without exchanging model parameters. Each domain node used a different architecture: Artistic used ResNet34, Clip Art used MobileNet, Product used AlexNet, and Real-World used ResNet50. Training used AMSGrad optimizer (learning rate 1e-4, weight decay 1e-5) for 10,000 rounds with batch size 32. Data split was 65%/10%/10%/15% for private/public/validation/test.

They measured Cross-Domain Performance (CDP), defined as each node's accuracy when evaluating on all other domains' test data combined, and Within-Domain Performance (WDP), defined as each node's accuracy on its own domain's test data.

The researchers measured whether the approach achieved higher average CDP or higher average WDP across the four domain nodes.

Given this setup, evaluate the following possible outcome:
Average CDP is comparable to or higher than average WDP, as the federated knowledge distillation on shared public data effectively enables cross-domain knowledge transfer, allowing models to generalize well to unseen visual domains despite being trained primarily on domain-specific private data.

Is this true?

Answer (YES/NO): NO